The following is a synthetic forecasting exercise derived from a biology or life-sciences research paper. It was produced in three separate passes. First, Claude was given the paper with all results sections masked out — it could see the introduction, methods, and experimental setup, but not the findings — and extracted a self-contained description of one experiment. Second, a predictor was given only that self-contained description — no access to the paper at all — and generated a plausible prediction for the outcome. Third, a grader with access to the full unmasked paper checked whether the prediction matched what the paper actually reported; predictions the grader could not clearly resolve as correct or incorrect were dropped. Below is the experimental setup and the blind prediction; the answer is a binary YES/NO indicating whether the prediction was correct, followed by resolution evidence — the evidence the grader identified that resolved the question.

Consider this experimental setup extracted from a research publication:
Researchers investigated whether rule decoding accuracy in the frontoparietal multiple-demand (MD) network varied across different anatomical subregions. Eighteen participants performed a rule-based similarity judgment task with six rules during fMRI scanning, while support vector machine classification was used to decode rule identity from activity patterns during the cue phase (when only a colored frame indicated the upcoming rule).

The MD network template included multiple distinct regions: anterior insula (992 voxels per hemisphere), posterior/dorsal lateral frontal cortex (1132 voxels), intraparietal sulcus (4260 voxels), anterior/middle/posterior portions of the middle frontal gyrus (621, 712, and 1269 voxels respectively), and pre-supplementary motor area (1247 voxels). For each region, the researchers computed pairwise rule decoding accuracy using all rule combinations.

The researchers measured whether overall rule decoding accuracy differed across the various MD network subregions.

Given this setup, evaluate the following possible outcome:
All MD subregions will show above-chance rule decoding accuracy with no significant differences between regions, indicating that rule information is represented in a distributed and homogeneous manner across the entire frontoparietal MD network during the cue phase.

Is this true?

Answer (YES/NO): NO